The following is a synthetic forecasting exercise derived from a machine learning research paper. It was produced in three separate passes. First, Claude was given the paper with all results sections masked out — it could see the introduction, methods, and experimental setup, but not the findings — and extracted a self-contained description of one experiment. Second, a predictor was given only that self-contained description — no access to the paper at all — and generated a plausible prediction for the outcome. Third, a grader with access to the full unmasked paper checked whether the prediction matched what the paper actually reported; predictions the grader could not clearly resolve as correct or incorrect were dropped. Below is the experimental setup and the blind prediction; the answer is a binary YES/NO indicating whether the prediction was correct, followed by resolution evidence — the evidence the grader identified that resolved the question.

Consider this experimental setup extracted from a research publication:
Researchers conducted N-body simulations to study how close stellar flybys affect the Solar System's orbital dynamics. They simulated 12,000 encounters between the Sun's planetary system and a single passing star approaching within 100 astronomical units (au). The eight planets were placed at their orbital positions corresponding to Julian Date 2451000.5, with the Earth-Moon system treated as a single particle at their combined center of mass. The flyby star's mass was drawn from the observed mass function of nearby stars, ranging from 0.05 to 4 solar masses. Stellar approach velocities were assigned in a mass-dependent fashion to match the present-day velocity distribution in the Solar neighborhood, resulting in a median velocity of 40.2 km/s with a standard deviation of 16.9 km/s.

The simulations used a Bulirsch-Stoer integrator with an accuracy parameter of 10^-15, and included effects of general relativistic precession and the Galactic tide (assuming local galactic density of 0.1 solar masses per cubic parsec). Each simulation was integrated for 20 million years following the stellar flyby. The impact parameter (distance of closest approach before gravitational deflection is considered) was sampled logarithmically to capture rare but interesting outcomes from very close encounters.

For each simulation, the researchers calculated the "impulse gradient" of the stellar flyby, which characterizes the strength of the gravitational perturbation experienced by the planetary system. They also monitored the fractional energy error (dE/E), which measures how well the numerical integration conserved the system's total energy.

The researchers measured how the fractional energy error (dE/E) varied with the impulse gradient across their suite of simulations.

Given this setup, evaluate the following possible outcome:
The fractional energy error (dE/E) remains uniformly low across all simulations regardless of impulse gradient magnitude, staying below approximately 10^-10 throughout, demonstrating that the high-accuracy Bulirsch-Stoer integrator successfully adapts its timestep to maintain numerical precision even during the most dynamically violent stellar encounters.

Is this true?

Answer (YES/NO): NO